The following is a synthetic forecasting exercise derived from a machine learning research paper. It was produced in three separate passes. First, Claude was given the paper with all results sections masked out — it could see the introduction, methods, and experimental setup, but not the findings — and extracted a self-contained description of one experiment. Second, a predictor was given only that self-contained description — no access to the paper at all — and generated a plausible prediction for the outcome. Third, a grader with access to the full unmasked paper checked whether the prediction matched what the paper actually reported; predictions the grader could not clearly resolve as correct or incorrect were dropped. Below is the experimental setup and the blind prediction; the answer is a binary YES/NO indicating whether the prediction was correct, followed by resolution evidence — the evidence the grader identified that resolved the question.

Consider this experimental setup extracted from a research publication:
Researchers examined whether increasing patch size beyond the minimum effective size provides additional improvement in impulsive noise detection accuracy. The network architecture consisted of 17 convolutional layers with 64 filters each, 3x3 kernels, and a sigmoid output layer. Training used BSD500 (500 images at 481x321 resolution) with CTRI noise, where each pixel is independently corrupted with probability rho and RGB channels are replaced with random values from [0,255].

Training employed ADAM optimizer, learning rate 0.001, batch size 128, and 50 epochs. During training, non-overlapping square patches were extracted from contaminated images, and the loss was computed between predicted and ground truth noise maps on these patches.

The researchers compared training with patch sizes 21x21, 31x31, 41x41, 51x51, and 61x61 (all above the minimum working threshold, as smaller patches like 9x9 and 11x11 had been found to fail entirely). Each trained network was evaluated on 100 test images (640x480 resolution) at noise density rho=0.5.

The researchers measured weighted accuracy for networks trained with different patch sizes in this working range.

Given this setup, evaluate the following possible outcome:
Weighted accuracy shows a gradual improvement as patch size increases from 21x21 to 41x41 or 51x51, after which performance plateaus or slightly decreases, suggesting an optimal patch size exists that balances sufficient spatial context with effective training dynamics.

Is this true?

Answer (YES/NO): NO